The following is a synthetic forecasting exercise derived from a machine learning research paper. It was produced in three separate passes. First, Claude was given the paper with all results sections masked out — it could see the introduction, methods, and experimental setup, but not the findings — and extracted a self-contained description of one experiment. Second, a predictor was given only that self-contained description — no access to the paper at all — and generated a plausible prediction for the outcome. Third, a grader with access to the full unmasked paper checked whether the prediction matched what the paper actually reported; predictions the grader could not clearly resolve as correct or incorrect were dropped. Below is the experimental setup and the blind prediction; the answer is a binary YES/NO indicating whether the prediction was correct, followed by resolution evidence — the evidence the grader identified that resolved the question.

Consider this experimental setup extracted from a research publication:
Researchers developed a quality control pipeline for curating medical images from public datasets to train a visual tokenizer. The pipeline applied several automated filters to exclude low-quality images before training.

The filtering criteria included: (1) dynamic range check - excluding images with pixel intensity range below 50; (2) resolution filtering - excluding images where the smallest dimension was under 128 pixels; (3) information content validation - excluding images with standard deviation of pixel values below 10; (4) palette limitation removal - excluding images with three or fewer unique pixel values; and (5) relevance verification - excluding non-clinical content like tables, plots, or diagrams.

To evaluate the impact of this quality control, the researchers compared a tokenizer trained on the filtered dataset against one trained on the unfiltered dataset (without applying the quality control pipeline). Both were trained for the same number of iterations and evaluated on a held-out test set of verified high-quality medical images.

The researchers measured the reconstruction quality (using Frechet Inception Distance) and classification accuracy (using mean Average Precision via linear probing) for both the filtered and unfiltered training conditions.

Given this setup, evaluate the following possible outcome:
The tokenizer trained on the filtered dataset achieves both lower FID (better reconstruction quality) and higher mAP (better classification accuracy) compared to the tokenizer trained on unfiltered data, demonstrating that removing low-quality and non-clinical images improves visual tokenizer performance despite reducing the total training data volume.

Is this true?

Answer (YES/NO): YES